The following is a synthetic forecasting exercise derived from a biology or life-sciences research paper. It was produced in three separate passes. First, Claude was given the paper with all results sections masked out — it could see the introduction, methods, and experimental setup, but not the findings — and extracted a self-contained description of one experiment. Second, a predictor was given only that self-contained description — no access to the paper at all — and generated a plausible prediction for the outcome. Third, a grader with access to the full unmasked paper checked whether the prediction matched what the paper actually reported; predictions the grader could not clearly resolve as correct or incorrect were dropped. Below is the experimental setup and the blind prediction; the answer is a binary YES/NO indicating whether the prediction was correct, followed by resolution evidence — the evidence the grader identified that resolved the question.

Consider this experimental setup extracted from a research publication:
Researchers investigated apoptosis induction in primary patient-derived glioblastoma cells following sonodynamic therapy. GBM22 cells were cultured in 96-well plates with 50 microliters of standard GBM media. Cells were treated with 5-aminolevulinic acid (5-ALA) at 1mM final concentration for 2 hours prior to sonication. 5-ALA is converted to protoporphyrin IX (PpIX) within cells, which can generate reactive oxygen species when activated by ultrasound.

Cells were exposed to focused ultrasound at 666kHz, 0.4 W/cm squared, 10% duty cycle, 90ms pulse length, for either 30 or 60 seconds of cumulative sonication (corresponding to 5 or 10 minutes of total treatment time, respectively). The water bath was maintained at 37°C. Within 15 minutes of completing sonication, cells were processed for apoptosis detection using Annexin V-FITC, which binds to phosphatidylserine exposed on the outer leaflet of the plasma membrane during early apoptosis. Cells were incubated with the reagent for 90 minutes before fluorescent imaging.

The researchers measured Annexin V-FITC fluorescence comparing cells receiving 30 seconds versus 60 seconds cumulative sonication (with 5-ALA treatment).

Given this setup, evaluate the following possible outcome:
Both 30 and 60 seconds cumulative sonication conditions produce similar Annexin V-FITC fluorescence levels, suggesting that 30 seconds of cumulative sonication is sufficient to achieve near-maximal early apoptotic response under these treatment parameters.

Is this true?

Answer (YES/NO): NO